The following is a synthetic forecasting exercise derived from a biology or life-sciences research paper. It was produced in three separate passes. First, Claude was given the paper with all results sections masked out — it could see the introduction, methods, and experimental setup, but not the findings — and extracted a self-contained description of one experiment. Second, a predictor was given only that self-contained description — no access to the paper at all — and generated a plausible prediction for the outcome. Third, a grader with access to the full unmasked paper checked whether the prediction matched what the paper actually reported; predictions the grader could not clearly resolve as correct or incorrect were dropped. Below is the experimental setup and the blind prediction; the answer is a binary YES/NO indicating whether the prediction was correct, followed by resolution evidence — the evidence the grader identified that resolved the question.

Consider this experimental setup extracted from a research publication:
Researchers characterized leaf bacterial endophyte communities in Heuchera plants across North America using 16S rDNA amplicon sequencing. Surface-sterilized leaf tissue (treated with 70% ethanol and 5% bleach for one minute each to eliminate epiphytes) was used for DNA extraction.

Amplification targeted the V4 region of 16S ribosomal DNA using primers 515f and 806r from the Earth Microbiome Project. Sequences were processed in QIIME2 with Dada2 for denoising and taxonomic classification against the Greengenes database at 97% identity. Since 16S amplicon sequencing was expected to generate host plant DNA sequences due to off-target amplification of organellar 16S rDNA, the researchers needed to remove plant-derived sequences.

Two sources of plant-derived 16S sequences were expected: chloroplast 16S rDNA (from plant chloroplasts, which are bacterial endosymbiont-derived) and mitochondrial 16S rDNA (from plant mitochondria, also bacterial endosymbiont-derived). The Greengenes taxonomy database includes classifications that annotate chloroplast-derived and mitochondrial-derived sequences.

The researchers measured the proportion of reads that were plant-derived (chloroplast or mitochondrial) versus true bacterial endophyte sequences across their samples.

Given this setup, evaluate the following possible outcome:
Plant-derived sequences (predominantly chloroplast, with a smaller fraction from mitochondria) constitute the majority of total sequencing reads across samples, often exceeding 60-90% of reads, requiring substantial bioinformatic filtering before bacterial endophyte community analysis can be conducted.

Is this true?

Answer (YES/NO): YES